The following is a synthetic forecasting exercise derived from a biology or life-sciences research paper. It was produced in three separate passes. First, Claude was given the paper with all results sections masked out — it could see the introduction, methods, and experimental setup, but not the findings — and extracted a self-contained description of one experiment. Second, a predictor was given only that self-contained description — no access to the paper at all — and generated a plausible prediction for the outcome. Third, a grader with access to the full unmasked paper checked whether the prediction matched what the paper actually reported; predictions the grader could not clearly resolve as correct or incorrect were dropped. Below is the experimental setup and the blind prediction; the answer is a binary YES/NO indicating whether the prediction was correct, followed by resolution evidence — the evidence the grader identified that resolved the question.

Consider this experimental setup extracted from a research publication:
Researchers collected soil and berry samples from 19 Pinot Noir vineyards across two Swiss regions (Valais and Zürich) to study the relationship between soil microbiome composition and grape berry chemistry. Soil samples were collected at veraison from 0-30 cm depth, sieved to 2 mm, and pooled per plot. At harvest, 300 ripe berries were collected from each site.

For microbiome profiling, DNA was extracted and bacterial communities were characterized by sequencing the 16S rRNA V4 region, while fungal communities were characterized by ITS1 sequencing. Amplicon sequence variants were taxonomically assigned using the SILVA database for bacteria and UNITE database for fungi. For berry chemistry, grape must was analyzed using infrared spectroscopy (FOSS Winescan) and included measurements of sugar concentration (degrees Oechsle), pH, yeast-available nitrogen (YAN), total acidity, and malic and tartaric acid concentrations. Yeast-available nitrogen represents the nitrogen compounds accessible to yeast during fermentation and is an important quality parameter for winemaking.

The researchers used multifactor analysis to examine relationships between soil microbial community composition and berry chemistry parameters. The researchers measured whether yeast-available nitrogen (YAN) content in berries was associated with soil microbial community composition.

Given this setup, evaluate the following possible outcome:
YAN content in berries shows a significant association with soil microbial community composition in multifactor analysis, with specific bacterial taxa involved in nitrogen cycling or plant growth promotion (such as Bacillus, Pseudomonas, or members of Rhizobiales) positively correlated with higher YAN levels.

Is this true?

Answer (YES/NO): NO